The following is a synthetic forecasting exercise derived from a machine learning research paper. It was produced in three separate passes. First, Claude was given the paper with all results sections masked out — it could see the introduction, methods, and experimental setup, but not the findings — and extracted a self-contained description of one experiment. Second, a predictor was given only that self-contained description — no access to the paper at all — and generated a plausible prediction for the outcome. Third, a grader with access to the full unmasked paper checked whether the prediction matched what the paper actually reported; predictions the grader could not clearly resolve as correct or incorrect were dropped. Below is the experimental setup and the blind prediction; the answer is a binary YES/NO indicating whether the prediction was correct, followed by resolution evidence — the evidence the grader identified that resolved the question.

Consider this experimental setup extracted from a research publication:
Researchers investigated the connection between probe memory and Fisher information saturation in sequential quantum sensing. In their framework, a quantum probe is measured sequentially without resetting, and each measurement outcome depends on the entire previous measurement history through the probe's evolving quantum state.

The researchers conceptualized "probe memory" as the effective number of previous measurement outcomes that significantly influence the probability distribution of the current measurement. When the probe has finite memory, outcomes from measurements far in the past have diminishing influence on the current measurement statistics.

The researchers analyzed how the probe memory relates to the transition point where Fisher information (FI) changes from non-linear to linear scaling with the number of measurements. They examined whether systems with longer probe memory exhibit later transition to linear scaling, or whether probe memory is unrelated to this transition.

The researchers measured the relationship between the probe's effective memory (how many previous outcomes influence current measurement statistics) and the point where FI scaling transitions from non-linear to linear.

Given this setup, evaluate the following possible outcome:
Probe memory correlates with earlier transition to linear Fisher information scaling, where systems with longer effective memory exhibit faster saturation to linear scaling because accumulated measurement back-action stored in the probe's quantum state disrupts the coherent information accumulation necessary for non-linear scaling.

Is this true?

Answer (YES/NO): NO